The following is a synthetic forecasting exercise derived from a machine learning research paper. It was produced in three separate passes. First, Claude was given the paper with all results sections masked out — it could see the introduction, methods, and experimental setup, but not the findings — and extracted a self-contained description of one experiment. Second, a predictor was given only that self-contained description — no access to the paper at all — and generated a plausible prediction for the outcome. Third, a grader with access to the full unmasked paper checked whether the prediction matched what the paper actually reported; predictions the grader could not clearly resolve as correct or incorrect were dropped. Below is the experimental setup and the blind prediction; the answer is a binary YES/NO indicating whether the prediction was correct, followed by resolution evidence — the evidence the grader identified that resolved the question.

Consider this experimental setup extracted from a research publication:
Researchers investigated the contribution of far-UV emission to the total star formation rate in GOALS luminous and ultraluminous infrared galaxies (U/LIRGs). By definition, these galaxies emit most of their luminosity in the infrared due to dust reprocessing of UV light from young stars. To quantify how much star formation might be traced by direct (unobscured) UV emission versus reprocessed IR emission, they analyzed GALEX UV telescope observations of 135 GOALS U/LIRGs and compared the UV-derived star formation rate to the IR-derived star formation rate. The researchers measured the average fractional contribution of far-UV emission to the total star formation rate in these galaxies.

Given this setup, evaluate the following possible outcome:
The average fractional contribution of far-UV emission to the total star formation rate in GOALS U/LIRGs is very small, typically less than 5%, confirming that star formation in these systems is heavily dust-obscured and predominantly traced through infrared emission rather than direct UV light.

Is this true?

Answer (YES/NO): YES